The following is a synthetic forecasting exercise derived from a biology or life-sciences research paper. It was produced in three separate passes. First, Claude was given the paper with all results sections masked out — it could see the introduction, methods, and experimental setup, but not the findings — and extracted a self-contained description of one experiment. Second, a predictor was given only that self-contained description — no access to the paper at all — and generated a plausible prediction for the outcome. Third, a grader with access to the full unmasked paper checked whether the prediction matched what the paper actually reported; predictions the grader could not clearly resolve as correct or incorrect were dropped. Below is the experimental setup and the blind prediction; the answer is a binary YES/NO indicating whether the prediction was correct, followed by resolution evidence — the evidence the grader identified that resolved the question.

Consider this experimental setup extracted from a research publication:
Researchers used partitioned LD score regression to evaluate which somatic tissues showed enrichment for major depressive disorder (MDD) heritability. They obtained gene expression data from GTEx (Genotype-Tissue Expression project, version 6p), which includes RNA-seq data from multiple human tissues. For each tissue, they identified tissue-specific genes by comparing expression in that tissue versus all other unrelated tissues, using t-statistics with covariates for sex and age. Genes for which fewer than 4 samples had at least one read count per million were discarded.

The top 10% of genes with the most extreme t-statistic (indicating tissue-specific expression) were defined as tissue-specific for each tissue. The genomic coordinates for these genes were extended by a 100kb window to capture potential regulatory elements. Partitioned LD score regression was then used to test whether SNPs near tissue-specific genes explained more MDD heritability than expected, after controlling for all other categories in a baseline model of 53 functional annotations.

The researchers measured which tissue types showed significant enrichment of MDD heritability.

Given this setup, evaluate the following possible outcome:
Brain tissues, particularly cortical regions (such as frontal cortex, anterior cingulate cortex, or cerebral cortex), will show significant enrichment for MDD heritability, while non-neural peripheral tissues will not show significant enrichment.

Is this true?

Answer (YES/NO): YES